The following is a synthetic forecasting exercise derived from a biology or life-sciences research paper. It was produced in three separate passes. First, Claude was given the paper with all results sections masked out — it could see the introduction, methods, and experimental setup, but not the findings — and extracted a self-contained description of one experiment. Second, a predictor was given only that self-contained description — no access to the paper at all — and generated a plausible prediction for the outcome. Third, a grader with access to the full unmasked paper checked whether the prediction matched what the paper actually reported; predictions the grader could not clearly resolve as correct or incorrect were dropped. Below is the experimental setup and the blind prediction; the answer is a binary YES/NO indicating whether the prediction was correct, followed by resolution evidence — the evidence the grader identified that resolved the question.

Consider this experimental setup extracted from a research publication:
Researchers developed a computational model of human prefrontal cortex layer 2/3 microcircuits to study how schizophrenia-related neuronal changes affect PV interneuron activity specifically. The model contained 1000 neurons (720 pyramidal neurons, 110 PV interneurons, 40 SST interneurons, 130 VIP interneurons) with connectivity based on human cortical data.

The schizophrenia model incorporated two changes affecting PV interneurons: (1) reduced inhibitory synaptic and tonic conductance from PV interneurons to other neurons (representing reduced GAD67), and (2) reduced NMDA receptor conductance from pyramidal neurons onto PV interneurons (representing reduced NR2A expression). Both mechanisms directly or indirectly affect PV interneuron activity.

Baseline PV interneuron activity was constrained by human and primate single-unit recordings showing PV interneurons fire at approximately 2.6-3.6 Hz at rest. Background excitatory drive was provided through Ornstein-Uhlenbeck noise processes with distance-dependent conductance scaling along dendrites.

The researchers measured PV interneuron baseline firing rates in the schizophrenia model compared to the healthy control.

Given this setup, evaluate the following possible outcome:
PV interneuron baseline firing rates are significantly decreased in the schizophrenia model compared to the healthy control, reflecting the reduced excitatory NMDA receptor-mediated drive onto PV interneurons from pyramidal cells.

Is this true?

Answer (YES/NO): NO